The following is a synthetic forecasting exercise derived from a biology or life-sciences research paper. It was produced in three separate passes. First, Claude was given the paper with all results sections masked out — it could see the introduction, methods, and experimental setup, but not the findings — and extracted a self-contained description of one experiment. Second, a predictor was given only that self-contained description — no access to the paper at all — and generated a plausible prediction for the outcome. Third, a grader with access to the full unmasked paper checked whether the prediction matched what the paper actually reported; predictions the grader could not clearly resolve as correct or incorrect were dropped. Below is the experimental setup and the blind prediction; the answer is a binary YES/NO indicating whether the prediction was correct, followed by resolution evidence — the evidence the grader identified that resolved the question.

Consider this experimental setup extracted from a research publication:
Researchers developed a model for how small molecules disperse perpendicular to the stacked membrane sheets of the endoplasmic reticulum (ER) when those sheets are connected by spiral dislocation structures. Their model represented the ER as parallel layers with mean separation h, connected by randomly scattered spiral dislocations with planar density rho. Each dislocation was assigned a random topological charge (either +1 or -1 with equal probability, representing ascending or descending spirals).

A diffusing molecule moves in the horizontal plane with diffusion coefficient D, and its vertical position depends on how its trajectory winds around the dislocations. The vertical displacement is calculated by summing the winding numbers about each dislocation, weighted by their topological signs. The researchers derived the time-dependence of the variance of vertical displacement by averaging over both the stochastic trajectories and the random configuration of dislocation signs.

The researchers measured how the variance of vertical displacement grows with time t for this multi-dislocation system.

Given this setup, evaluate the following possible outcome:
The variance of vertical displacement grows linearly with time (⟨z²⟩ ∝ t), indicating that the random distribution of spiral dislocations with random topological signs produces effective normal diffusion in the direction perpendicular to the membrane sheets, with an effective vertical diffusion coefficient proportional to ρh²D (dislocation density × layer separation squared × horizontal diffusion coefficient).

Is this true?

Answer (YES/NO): NO